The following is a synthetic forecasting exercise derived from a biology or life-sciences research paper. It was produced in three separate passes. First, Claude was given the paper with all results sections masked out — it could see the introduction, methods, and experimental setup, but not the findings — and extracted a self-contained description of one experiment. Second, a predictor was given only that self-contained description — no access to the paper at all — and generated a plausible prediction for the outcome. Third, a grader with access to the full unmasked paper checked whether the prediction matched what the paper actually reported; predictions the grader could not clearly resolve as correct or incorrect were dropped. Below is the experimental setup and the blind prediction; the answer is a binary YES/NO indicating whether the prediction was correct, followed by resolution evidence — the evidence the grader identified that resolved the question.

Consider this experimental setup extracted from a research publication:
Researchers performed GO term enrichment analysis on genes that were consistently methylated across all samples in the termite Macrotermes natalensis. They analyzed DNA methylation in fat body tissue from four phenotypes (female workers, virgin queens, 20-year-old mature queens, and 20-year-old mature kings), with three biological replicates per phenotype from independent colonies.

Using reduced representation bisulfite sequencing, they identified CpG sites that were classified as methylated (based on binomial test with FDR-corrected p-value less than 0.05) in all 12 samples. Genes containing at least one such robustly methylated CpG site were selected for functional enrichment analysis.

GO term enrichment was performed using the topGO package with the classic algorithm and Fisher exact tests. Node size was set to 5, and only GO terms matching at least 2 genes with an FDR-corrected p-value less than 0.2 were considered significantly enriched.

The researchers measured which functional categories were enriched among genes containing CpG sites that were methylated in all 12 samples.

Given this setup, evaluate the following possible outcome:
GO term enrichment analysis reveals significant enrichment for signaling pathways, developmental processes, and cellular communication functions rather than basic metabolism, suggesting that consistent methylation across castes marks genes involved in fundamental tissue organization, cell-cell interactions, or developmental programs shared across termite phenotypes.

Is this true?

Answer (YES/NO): YES